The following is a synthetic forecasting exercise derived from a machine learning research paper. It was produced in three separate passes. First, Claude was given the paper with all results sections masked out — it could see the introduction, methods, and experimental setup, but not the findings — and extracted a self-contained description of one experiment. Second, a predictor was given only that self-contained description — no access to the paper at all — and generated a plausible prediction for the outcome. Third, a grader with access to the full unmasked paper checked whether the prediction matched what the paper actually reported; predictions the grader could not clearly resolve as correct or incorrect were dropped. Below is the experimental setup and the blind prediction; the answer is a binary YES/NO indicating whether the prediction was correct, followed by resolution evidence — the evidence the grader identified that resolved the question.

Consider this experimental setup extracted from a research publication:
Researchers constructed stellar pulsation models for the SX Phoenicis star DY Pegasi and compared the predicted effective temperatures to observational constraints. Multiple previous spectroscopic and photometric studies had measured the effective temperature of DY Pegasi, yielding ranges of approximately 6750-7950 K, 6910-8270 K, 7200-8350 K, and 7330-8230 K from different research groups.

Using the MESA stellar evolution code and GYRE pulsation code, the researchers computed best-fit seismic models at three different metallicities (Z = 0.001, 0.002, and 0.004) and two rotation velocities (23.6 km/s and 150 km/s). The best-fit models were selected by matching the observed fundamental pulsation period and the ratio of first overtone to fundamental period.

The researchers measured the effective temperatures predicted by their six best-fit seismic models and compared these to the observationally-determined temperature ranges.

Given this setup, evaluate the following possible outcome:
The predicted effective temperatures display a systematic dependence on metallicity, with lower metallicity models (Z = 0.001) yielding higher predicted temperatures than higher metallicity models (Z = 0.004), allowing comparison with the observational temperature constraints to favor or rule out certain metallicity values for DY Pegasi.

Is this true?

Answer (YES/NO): NO